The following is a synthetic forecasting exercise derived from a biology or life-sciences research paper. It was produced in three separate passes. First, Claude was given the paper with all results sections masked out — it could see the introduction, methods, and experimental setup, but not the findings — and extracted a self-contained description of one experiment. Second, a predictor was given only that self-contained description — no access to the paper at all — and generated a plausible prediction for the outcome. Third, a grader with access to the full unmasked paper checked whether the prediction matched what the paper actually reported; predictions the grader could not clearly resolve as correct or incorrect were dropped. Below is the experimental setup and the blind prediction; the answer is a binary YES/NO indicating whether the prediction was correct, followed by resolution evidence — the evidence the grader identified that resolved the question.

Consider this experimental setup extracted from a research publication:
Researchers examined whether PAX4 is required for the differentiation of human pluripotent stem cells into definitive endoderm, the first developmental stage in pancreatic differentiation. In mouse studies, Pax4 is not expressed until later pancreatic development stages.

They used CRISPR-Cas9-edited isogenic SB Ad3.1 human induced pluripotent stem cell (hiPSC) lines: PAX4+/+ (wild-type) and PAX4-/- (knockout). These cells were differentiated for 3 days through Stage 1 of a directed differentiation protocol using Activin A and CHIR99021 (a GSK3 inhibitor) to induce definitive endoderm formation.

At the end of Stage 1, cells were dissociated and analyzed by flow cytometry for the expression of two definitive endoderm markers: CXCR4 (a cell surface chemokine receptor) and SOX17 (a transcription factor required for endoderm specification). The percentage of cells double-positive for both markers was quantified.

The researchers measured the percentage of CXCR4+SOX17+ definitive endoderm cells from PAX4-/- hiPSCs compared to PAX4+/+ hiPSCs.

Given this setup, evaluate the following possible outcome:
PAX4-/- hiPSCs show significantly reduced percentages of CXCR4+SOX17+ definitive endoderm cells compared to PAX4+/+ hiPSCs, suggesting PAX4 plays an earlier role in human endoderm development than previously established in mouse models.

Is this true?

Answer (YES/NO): NO